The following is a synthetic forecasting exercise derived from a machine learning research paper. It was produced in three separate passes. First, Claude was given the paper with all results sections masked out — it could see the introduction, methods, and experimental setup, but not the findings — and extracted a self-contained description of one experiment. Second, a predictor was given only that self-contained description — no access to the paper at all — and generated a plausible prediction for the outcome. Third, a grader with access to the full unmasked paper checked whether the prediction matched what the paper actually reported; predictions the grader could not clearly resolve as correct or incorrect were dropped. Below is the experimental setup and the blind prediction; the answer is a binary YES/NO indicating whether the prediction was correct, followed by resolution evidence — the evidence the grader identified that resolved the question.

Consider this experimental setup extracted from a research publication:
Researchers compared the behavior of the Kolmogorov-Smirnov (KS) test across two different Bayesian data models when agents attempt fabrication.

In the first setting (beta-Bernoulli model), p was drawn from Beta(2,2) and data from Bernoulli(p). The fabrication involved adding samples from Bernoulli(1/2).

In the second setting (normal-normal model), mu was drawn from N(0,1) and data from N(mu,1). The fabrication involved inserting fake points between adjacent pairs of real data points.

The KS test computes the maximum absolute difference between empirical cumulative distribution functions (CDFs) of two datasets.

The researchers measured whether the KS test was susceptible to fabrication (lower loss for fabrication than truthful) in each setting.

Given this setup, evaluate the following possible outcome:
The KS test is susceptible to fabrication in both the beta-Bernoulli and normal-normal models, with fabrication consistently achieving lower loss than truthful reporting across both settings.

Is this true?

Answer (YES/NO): NO